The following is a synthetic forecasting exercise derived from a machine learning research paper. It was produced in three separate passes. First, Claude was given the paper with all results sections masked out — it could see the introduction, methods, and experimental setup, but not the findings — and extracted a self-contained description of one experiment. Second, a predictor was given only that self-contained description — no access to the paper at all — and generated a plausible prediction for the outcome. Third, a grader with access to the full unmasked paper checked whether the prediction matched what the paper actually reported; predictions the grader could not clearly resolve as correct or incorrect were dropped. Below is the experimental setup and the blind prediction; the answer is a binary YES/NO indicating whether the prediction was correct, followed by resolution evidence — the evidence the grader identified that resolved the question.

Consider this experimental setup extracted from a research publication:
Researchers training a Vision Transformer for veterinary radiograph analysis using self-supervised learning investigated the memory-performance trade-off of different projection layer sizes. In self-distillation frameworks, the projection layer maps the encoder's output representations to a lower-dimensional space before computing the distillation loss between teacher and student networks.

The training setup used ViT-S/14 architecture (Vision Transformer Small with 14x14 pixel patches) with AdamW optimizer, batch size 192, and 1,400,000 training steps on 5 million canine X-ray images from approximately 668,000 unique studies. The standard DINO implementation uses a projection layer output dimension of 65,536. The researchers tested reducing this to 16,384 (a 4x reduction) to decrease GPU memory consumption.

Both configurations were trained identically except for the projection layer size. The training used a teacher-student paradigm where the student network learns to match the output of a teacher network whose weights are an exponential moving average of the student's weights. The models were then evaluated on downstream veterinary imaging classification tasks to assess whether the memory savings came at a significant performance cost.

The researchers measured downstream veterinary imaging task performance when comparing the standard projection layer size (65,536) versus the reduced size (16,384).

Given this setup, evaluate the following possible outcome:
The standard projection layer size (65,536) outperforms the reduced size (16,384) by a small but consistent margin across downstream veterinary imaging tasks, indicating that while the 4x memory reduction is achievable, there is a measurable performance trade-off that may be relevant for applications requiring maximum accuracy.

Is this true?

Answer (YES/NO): NO